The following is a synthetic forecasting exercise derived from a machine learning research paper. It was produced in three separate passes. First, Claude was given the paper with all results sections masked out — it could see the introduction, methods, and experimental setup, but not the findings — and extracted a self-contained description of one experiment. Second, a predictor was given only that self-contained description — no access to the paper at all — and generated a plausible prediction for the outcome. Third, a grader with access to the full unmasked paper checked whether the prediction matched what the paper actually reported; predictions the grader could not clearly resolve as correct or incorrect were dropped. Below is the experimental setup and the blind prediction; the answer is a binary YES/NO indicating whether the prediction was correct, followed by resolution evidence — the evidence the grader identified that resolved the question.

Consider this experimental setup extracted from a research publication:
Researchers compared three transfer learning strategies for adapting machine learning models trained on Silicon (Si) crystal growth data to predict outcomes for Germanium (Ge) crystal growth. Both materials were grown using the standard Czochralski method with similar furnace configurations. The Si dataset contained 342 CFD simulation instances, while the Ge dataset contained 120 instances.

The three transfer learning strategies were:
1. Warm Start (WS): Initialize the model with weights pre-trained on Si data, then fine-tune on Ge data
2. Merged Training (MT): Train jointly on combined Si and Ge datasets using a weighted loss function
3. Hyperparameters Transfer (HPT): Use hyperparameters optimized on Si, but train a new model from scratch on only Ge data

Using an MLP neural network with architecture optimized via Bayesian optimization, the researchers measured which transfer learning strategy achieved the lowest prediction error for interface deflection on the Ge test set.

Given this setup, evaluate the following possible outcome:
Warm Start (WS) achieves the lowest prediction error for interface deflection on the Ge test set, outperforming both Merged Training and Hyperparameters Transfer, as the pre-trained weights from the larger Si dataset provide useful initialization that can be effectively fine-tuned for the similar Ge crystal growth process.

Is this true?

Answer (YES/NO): YES